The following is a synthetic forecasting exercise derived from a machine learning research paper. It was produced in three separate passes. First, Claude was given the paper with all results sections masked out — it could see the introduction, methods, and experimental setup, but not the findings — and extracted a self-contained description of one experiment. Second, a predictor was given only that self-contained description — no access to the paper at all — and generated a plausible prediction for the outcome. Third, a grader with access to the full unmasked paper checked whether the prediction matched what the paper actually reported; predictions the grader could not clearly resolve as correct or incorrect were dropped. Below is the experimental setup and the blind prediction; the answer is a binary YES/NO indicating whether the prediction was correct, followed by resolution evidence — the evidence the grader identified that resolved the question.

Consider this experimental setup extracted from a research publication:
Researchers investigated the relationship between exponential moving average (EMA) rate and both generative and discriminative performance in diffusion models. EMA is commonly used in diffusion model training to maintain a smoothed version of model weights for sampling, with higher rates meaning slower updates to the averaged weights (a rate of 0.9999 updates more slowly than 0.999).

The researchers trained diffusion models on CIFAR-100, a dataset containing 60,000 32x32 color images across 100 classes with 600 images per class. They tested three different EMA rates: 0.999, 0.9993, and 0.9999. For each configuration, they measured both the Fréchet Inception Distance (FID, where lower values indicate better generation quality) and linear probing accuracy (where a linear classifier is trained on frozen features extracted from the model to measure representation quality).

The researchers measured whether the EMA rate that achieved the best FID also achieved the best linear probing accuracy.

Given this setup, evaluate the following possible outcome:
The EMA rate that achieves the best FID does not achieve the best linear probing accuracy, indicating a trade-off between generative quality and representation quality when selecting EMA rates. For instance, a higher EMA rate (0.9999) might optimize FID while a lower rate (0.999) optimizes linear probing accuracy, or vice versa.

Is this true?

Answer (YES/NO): NO